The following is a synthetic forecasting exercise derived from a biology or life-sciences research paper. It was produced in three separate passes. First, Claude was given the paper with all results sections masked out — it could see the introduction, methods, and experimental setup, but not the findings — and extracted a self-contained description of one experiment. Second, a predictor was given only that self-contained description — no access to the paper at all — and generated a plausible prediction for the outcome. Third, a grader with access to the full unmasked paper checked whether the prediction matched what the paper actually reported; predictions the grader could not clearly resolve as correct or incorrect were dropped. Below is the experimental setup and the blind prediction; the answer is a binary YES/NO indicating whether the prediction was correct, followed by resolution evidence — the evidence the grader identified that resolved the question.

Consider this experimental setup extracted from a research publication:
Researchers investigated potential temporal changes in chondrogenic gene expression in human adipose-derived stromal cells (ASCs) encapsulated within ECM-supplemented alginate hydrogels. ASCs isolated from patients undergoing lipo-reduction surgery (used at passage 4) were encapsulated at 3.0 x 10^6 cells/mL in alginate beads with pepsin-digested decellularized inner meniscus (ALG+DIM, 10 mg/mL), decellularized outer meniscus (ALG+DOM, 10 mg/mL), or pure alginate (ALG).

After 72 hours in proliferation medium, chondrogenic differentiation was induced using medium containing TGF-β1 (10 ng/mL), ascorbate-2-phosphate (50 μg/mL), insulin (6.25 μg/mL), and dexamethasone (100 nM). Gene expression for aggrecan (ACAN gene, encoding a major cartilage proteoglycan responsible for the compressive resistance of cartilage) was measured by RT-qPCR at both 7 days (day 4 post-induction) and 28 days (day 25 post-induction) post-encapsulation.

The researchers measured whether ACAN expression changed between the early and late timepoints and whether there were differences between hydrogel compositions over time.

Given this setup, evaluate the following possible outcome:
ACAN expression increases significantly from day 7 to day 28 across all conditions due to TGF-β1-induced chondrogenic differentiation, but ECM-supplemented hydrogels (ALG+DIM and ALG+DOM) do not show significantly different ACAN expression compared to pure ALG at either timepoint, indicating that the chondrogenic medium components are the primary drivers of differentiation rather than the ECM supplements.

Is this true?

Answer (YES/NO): NO